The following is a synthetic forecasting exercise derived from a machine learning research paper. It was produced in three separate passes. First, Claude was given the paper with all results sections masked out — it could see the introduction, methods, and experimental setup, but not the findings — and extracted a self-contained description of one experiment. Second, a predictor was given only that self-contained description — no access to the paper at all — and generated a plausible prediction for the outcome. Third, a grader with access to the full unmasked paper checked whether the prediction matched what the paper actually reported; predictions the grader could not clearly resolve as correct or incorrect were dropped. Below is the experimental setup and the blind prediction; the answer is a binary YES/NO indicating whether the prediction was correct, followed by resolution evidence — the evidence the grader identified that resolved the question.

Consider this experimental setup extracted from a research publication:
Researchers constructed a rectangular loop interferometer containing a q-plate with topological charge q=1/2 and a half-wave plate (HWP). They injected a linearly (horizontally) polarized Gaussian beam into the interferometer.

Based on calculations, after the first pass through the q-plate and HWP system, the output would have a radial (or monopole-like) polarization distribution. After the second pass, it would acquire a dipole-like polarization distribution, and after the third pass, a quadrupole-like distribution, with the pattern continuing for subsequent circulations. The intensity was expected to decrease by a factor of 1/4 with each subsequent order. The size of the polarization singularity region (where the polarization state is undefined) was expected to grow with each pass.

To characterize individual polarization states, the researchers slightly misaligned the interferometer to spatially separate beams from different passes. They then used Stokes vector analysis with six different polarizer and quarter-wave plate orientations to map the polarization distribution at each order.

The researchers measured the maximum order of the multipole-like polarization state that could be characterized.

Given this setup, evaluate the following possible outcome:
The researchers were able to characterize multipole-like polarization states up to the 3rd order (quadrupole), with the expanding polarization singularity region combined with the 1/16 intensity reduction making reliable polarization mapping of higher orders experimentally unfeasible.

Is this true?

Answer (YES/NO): NO